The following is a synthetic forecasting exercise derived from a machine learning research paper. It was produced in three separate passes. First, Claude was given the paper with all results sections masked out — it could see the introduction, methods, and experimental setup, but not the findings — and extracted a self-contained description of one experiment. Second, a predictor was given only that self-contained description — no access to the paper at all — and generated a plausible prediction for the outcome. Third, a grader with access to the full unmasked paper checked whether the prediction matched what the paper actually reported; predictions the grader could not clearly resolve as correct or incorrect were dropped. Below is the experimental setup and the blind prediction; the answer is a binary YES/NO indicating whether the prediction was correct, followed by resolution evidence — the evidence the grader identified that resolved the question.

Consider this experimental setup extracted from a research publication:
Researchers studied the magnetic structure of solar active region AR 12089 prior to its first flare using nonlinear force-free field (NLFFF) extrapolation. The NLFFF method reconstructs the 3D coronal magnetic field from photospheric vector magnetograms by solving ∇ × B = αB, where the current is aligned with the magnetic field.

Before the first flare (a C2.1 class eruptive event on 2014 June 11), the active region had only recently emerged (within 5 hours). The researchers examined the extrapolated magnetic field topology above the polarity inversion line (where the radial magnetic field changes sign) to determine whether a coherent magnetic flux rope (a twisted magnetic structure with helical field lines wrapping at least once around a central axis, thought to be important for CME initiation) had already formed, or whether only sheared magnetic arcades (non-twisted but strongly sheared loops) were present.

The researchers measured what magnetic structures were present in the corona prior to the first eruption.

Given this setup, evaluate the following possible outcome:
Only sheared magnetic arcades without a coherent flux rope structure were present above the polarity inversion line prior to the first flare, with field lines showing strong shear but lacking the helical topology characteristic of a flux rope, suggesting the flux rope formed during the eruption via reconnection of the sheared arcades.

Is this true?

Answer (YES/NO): NO